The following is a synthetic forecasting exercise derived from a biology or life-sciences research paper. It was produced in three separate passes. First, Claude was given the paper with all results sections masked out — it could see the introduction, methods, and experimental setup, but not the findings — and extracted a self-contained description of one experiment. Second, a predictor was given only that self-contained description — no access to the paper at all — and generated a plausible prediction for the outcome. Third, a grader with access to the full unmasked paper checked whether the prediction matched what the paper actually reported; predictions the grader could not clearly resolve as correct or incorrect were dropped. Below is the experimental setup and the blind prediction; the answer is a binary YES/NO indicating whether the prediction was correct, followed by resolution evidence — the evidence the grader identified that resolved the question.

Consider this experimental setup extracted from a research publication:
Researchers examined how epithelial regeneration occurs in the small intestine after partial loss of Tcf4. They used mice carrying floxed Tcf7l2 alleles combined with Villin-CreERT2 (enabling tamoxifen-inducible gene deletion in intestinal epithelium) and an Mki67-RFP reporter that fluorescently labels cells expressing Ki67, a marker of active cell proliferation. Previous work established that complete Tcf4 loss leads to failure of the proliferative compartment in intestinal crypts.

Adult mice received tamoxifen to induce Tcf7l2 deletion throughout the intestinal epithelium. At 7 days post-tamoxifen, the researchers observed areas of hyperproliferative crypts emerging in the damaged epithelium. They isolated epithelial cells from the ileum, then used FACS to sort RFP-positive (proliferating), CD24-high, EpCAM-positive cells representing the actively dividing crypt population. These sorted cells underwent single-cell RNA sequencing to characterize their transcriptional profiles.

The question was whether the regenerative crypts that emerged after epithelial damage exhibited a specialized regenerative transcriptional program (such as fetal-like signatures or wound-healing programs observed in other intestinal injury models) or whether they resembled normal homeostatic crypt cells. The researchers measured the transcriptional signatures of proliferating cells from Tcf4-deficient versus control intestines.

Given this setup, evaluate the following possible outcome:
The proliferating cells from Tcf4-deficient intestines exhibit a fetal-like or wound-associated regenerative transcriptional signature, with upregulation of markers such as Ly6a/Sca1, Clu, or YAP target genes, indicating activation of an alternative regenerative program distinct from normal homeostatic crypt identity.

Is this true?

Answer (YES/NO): NO